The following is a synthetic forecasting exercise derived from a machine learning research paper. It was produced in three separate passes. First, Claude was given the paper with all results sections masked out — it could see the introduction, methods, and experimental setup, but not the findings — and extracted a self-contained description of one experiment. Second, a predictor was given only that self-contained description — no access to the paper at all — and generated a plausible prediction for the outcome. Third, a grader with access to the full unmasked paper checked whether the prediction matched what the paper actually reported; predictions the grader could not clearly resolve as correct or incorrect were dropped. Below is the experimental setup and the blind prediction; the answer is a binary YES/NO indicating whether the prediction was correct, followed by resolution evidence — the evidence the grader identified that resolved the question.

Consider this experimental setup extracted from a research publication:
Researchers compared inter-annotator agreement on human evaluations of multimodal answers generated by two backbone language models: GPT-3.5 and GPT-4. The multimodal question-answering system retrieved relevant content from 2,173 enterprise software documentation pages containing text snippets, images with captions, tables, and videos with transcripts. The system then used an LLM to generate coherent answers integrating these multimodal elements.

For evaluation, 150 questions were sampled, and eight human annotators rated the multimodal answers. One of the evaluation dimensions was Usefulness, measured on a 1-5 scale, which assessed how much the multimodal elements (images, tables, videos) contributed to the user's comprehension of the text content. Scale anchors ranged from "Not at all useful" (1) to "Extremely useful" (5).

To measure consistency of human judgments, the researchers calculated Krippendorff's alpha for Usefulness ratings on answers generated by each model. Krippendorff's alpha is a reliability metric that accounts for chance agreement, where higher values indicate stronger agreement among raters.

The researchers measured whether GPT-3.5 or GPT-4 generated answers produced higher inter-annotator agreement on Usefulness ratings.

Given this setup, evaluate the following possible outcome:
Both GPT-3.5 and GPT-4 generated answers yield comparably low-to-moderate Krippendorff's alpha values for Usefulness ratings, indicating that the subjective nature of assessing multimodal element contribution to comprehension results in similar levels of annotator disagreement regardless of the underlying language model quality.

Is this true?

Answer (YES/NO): NO